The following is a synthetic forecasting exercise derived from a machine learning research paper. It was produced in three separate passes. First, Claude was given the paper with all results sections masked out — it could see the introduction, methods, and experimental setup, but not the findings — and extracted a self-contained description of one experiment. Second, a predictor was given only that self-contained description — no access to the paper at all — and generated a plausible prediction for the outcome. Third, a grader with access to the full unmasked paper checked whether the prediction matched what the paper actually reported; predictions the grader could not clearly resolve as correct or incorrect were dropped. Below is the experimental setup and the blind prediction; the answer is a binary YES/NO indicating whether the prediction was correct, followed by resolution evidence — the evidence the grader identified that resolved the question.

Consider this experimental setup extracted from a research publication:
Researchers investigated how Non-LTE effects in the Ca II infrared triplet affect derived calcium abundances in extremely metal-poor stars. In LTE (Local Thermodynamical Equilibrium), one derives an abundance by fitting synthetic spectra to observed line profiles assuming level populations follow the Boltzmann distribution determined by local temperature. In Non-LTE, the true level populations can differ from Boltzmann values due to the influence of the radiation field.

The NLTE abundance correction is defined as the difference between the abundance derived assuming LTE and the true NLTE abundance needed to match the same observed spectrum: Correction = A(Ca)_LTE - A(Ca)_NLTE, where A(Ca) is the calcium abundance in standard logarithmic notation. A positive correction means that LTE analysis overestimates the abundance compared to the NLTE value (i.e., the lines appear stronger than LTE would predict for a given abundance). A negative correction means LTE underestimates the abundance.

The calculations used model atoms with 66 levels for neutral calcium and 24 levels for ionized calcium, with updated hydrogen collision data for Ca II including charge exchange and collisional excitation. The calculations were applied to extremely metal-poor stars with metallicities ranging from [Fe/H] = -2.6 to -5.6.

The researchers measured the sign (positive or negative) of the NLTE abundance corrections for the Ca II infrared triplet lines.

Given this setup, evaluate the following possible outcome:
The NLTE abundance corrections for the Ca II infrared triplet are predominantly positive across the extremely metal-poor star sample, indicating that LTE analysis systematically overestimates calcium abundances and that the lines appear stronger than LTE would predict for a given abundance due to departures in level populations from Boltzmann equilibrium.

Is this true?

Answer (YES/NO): YES